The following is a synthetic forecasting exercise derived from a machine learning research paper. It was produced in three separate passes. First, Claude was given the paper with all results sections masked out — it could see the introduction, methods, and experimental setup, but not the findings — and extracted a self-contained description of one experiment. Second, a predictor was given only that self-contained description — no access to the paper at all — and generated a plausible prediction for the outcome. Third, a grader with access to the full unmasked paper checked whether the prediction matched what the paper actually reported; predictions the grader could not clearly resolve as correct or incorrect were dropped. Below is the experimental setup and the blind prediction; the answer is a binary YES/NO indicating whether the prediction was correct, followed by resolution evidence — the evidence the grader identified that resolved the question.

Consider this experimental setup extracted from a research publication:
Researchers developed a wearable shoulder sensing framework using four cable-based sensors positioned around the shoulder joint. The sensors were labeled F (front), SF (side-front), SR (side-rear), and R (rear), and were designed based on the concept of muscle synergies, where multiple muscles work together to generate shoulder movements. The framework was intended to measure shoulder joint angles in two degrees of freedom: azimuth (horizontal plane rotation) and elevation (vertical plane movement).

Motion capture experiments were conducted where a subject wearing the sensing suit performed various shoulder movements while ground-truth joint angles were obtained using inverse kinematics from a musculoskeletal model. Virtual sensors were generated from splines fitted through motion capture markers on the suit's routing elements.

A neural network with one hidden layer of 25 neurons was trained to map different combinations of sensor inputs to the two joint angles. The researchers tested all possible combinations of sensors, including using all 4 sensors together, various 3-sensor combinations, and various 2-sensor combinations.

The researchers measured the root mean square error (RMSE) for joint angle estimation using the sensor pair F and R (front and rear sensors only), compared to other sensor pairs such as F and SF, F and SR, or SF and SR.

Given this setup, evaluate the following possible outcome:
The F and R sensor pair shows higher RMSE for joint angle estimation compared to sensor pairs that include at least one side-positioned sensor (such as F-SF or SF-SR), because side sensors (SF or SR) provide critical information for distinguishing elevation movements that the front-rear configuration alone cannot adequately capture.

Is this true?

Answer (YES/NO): NO